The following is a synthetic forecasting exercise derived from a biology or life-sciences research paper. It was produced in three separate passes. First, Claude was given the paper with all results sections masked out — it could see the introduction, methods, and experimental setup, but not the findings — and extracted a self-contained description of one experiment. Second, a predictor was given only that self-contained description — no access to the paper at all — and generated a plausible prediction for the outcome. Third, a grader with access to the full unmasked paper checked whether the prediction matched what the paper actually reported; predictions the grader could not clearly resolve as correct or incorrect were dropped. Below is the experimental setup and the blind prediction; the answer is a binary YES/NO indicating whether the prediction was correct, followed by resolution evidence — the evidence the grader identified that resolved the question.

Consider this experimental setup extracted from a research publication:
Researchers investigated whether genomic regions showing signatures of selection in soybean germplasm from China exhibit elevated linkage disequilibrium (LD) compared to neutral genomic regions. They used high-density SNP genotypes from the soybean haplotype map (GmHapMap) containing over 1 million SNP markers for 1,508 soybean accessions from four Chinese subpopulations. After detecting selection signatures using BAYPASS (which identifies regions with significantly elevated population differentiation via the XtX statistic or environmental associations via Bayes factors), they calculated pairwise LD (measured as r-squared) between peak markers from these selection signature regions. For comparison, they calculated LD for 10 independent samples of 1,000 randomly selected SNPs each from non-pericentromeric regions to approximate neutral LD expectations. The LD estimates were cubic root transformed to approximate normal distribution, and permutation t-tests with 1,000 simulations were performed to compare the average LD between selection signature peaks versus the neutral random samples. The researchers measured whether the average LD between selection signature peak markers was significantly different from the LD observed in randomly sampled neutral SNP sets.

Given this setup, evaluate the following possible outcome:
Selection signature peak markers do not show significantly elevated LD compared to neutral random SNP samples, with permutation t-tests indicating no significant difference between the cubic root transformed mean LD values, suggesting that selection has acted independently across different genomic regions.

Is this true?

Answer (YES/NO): NO